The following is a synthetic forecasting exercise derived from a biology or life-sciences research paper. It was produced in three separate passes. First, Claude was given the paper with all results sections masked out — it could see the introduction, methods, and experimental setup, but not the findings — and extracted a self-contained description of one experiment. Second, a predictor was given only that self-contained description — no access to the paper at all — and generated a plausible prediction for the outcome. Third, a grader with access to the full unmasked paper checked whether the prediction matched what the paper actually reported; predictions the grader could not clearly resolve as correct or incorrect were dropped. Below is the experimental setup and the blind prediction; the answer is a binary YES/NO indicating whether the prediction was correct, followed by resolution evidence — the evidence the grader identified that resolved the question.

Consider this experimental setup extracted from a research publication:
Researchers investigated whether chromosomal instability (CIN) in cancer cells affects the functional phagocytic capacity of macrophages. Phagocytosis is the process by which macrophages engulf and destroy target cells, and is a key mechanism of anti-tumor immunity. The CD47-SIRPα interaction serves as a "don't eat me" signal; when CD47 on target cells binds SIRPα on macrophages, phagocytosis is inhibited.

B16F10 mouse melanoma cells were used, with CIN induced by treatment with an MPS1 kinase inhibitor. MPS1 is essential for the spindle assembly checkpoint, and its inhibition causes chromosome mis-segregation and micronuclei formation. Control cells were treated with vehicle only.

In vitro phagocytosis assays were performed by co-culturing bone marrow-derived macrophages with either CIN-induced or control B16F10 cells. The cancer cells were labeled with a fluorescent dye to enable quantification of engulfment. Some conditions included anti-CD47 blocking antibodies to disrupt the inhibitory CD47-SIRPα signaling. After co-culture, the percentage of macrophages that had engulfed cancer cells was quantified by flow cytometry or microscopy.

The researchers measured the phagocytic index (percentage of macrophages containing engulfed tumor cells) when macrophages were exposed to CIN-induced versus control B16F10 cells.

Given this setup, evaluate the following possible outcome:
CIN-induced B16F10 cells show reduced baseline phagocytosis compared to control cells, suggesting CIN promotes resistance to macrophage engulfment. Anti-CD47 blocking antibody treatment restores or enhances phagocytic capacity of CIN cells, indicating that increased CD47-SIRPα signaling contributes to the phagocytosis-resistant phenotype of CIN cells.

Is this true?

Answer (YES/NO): NO